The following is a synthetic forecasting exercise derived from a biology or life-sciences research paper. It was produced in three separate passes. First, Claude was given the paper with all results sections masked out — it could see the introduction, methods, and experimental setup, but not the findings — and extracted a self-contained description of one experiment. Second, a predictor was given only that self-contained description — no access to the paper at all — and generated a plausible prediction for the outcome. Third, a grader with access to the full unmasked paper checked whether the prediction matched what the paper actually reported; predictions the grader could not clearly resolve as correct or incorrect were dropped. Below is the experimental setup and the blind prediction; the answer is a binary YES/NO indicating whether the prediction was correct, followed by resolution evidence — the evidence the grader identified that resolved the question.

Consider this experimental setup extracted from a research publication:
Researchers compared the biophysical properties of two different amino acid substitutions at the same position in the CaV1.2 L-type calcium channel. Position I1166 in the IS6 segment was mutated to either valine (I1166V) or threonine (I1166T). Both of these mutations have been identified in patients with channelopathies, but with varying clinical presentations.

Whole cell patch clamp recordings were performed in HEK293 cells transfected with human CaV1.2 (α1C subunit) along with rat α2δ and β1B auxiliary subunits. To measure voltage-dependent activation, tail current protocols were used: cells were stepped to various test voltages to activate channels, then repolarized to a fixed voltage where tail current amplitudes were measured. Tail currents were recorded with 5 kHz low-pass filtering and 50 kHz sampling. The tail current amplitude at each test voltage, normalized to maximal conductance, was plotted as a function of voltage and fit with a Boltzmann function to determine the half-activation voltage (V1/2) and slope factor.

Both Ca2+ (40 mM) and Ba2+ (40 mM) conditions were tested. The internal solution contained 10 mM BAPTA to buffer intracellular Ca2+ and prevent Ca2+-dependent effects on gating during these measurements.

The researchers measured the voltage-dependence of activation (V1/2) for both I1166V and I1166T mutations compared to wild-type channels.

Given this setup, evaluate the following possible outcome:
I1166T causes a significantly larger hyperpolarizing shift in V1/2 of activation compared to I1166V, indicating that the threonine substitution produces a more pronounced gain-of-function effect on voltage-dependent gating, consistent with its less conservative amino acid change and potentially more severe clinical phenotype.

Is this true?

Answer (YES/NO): YES